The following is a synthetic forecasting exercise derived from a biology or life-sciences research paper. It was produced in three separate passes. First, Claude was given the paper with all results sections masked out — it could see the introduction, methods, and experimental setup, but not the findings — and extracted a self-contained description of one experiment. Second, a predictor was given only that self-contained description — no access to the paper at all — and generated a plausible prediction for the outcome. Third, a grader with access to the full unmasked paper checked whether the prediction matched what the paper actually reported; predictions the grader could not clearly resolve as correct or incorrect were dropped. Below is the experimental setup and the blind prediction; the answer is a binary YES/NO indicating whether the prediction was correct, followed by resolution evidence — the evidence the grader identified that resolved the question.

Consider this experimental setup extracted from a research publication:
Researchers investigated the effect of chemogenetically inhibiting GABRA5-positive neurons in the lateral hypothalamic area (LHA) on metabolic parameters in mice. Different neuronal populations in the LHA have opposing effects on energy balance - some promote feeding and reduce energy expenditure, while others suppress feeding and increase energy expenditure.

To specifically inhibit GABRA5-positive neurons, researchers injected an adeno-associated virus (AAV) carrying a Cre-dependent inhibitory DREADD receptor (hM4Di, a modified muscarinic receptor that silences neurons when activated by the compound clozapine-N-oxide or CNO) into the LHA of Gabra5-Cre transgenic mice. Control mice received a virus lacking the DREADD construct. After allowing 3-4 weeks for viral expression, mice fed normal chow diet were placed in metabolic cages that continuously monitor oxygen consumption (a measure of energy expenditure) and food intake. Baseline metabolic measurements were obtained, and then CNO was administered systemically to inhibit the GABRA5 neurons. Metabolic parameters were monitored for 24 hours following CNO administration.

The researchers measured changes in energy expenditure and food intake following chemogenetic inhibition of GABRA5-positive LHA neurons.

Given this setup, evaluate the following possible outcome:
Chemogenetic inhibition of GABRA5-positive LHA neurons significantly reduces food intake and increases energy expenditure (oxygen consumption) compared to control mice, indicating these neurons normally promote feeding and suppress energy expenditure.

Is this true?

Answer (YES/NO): NO